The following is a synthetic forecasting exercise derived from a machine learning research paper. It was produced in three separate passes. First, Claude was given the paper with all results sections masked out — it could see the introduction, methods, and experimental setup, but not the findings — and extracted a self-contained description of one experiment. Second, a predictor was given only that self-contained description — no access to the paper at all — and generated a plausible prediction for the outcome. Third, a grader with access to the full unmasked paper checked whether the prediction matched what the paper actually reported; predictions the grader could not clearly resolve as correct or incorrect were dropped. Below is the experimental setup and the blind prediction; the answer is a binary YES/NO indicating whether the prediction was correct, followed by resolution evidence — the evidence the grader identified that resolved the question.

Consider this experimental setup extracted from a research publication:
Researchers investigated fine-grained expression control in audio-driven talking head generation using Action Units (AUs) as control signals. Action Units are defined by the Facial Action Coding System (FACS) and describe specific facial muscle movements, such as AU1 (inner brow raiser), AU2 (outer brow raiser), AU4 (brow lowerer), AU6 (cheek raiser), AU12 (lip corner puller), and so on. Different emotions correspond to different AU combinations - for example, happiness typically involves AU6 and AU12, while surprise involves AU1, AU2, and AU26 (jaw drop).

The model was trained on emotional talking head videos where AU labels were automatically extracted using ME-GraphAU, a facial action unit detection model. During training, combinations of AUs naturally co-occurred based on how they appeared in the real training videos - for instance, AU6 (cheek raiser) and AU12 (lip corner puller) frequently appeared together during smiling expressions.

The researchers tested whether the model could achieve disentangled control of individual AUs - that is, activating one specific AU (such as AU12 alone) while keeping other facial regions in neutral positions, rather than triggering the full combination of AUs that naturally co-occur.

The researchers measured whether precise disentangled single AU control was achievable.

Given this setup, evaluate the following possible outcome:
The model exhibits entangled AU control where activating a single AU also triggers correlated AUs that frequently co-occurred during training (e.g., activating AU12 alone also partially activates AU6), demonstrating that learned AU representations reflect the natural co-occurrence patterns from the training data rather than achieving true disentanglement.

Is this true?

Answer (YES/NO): YES